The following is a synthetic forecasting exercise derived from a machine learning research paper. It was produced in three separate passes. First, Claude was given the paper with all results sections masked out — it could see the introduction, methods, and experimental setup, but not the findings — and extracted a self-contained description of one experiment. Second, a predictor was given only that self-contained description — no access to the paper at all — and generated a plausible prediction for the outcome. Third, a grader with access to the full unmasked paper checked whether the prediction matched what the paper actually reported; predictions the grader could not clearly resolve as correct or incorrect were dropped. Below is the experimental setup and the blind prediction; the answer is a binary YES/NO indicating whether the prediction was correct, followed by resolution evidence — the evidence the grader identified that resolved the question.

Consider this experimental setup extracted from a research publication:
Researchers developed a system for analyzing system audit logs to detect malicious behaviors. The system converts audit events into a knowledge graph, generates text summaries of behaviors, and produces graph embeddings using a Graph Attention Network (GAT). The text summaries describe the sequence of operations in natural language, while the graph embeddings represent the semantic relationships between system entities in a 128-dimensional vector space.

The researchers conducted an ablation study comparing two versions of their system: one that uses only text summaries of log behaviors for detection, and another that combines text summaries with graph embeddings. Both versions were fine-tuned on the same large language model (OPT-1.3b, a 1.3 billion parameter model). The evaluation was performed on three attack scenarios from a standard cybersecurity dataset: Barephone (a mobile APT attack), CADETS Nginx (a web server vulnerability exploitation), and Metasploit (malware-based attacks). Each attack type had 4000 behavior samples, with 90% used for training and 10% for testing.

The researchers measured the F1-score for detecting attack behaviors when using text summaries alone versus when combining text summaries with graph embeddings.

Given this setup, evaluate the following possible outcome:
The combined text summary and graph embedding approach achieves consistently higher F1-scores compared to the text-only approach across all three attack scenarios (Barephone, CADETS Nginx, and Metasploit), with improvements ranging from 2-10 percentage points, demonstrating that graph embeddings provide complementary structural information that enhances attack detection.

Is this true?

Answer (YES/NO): NO